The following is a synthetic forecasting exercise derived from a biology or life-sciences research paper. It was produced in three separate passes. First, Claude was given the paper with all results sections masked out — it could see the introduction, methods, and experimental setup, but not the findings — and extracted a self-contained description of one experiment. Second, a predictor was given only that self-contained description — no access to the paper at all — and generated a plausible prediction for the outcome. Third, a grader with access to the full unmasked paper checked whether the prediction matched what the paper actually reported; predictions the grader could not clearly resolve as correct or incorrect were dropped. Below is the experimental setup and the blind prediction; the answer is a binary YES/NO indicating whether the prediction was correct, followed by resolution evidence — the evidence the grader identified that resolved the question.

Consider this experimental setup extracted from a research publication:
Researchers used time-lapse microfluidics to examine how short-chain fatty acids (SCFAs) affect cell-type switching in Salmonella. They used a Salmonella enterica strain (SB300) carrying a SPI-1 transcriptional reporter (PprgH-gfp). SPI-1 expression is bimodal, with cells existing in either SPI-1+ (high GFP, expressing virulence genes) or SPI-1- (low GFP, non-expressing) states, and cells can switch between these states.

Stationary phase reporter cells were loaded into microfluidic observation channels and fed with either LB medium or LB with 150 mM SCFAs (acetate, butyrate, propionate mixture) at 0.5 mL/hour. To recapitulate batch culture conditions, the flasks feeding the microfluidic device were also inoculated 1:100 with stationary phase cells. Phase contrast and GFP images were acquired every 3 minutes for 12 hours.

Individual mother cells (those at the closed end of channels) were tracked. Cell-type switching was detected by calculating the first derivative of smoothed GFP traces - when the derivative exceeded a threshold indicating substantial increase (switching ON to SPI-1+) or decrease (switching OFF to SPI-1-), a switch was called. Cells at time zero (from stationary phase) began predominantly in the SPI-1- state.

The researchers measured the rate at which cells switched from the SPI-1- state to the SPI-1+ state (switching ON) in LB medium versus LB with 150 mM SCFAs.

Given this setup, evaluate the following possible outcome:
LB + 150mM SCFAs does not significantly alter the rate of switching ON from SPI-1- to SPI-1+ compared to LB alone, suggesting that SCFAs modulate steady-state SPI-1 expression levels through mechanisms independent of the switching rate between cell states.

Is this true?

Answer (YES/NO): YES